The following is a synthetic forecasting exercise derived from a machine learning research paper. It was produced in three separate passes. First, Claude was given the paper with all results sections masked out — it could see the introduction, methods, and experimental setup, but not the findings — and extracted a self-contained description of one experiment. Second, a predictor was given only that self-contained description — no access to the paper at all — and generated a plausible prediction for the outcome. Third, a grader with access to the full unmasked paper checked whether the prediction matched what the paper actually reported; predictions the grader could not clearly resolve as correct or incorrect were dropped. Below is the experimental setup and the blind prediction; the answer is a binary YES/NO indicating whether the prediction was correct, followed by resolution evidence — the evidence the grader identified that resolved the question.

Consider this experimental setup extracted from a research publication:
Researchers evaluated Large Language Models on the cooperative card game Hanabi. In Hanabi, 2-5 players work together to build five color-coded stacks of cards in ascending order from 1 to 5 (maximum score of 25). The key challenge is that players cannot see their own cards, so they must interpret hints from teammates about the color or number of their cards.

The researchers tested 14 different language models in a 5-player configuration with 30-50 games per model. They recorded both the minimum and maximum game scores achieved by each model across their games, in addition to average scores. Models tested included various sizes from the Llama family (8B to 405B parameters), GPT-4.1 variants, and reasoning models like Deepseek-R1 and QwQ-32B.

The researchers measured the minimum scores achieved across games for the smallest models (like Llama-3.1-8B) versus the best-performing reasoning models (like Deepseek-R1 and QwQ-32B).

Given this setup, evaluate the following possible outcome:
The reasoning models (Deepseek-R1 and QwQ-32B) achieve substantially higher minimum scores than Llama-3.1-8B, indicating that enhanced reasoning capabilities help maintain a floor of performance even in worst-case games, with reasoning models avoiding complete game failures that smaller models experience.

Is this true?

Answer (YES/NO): YES